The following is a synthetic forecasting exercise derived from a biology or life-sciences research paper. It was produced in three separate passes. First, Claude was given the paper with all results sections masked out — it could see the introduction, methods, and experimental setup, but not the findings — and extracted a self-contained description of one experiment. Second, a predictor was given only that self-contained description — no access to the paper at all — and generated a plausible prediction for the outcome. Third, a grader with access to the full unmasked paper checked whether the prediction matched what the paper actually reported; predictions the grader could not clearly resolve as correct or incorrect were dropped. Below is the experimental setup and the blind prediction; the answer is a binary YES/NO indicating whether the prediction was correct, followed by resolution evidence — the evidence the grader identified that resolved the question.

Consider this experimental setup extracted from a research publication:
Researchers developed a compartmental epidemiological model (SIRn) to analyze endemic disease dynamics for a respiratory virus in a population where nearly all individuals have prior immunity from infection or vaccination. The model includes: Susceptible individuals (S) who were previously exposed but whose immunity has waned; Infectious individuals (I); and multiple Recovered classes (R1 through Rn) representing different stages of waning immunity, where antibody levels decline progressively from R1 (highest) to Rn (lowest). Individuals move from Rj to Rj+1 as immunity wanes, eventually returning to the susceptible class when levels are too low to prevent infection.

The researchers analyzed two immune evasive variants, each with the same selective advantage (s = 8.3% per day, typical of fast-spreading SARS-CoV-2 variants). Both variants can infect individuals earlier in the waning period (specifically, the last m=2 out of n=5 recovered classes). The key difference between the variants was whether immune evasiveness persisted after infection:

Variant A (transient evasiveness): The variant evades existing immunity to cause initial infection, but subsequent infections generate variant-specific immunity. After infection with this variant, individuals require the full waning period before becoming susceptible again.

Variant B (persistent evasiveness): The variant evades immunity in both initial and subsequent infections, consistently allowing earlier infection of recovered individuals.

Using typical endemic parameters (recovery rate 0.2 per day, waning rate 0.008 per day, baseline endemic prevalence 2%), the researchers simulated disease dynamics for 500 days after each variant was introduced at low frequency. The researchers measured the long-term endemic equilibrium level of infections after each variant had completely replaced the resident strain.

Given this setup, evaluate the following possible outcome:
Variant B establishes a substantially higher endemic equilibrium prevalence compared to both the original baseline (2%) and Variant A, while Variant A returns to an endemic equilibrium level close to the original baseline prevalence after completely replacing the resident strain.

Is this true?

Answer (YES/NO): YES